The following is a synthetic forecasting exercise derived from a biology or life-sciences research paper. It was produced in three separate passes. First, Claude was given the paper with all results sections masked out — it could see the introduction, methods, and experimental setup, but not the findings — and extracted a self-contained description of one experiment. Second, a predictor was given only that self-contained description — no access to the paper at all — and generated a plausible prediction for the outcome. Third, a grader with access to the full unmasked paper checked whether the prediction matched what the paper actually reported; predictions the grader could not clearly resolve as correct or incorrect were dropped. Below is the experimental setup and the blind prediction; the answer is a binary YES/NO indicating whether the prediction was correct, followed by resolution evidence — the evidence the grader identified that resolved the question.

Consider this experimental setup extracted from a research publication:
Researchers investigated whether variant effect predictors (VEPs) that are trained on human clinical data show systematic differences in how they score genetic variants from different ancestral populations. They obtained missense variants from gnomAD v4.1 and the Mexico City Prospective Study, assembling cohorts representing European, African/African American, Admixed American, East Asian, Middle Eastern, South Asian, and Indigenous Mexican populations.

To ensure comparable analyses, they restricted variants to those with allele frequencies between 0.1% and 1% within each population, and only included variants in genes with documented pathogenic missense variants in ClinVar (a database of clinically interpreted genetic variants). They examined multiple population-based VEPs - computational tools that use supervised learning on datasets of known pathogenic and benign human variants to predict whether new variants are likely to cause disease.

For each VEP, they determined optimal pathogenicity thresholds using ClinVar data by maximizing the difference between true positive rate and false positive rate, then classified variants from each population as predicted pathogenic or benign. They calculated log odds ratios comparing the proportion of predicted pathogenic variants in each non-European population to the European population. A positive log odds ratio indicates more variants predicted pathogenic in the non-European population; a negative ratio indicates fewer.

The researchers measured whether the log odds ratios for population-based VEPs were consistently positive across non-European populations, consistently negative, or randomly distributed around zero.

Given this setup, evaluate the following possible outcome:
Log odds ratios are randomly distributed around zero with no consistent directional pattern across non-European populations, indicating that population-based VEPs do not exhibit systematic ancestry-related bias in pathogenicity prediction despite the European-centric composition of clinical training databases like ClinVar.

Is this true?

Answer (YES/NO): NO